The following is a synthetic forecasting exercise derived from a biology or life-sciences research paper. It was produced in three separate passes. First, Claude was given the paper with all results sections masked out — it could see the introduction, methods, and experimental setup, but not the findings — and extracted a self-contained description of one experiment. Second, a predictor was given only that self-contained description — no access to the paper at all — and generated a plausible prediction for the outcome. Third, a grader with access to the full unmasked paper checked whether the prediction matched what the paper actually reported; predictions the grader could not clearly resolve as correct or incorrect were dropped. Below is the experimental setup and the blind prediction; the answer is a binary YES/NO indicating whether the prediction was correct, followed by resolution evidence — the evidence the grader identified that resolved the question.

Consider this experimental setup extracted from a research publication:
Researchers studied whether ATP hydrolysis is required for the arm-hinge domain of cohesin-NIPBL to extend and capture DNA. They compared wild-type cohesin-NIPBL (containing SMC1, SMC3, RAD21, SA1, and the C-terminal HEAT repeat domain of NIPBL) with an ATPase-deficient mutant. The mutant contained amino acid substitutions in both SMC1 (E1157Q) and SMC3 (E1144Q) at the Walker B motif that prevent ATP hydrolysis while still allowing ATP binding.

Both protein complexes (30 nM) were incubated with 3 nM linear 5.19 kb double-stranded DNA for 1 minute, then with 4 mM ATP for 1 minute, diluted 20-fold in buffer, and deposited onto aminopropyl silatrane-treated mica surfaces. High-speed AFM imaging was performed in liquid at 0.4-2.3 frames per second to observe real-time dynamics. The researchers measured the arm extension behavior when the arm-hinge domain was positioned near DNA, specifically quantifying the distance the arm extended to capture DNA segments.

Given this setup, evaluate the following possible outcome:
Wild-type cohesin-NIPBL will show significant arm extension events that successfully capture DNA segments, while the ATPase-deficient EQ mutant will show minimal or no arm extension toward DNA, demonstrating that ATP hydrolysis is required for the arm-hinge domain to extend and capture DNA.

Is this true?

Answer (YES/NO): NO